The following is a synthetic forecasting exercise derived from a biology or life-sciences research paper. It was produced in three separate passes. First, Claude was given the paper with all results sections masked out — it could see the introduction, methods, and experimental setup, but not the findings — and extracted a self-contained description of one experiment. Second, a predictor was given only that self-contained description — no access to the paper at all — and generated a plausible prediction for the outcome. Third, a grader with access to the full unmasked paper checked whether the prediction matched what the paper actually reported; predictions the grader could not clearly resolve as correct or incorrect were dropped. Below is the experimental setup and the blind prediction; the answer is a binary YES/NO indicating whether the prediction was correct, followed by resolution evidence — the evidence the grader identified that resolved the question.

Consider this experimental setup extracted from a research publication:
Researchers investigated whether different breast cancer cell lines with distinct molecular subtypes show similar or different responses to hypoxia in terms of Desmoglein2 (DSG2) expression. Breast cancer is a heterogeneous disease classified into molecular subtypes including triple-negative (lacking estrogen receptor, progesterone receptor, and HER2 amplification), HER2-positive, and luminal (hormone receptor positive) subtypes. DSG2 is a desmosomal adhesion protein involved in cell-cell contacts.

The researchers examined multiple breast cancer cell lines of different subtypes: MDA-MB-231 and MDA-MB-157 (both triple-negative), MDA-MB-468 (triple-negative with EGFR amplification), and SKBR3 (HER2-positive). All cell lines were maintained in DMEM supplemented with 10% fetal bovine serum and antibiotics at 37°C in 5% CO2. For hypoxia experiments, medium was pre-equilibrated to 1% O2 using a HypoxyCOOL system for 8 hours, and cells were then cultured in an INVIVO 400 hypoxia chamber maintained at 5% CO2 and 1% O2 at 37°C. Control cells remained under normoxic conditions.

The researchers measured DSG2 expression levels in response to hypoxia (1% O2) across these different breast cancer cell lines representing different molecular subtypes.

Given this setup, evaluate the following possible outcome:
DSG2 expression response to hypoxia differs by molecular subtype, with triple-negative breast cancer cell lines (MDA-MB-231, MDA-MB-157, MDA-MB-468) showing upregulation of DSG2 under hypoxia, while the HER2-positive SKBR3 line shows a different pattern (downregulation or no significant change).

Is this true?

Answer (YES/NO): NO